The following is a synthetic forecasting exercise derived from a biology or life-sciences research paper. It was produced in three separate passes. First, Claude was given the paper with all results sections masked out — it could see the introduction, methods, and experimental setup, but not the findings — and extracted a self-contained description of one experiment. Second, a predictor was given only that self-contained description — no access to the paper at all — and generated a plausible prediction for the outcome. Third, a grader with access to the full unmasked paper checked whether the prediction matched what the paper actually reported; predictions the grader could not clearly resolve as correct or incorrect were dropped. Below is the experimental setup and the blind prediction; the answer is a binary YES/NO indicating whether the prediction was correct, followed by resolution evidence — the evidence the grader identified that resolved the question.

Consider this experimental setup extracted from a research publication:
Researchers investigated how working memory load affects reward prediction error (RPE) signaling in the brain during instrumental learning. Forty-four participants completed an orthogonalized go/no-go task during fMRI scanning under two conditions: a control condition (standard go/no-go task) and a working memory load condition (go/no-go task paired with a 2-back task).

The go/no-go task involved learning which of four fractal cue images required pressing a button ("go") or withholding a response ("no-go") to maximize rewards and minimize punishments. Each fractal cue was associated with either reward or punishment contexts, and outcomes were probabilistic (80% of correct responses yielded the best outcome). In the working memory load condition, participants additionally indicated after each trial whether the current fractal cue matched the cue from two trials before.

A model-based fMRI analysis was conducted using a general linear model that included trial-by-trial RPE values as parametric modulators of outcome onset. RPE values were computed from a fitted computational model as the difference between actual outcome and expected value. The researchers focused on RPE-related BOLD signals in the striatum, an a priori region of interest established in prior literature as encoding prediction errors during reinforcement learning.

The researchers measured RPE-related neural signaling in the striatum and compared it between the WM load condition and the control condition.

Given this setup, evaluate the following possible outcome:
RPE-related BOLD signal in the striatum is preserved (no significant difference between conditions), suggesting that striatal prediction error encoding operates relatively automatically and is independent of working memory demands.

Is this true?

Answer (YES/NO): NO